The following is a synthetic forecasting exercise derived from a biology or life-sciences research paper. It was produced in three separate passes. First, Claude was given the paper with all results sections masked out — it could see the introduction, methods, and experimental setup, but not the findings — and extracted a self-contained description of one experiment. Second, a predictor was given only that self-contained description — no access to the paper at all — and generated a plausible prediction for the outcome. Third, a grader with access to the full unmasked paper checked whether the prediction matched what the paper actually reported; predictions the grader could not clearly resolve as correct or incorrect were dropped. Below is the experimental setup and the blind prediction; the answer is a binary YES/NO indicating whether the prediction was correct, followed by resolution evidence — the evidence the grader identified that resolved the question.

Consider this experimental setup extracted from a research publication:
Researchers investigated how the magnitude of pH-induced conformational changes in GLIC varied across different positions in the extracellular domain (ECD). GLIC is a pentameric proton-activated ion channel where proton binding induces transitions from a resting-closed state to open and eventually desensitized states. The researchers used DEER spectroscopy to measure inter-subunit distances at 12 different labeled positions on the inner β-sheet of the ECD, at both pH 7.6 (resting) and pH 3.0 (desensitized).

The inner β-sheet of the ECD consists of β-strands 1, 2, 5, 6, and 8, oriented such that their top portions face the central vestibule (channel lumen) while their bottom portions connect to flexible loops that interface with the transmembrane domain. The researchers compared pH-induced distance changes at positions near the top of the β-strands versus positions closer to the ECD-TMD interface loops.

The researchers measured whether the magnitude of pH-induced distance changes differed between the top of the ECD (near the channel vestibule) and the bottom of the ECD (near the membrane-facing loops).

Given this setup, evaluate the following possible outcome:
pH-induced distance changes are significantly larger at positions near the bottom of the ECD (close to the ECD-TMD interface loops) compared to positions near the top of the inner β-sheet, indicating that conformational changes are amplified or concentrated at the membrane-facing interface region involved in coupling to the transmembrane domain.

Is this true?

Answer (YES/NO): NO